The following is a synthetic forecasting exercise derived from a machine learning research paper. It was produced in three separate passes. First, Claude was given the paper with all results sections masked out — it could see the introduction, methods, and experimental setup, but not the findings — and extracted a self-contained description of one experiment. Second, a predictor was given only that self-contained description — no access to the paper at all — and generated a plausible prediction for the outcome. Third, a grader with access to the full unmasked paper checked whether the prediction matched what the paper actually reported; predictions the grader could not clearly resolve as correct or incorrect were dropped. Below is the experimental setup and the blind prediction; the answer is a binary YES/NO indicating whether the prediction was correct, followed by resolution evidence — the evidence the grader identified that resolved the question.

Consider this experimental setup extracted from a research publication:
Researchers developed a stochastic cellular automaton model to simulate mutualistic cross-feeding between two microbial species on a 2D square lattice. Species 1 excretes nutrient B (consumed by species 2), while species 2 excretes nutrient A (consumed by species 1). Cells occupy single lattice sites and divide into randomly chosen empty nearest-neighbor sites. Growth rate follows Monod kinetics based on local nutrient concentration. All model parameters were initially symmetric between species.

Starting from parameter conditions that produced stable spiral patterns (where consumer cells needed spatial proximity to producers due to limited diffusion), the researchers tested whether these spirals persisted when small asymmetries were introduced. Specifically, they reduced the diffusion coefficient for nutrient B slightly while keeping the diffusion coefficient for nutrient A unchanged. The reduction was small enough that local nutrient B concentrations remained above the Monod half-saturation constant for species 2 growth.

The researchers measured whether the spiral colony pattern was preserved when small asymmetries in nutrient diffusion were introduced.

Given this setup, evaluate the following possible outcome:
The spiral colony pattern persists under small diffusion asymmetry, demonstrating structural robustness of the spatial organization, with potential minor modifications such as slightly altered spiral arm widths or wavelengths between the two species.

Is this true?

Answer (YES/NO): YES